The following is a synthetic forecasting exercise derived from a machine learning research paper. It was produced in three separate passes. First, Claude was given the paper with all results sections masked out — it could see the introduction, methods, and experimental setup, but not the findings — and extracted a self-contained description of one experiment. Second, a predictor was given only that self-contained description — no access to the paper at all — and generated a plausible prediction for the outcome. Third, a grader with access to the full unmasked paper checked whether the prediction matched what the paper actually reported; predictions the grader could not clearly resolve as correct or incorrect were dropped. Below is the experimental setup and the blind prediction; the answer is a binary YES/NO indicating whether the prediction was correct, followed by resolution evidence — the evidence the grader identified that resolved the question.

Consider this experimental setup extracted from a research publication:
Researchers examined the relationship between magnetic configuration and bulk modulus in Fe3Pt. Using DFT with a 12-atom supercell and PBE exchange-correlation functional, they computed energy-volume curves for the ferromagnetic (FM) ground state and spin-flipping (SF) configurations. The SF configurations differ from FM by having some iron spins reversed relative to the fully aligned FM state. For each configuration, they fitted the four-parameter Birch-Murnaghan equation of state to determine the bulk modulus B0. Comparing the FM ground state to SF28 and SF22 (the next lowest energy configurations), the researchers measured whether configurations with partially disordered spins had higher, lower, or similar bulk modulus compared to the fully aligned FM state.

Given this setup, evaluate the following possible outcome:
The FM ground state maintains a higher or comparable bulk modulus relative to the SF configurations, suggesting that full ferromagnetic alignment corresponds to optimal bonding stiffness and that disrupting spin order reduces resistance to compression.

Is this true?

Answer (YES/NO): YES